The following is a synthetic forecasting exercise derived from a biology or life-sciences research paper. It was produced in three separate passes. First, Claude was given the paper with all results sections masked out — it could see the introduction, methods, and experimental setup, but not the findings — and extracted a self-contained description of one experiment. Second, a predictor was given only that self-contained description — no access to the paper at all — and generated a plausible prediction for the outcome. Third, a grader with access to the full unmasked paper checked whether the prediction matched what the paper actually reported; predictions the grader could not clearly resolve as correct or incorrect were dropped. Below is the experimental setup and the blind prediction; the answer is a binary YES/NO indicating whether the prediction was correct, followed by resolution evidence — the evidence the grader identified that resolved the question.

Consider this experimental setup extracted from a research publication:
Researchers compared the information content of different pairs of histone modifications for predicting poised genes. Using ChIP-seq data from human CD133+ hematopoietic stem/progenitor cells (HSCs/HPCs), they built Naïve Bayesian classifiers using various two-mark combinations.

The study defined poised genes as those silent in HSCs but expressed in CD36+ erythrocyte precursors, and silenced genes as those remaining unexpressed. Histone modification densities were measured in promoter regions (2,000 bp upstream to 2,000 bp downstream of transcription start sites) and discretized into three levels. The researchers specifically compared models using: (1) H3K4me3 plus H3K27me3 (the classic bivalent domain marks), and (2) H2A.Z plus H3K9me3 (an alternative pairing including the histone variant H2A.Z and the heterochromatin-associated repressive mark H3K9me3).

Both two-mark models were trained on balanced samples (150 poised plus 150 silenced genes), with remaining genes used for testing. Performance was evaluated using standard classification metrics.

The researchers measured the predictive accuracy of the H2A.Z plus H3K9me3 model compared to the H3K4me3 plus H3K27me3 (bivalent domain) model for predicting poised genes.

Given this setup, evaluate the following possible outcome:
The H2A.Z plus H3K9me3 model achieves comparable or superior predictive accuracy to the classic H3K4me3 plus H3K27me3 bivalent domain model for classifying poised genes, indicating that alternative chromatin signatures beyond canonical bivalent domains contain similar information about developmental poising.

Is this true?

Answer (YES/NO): YES